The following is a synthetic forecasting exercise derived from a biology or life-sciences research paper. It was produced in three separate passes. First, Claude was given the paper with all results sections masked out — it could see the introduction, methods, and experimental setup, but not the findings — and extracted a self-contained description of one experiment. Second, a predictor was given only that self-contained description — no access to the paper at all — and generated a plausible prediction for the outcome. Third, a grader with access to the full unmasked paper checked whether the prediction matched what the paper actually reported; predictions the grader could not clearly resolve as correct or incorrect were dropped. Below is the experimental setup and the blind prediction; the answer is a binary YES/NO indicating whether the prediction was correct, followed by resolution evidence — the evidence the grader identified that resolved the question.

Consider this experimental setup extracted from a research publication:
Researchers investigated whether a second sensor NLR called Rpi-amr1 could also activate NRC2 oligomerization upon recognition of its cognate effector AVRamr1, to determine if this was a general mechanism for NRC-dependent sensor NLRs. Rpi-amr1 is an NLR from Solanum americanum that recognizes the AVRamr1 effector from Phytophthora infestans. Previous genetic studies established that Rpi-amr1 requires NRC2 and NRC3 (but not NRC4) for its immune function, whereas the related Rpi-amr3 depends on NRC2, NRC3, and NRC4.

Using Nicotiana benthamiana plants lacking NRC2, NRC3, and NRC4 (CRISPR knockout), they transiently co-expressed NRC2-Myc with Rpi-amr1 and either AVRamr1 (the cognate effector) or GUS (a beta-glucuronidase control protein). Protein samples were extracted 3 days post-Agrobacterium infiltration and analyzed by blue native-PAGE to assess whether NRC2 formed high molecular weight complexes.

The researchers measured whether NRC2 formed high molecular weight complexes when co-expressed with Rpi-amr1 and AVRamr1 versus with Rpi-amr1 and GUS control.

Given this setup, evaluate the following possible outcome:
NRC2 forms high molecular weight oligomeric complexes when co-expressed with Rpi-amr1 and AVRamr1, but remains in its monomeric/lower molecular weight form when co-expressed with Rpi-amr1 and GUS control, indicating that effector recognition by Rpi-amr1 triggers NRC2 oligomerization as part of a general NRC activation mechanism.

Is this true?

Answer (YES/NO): YES